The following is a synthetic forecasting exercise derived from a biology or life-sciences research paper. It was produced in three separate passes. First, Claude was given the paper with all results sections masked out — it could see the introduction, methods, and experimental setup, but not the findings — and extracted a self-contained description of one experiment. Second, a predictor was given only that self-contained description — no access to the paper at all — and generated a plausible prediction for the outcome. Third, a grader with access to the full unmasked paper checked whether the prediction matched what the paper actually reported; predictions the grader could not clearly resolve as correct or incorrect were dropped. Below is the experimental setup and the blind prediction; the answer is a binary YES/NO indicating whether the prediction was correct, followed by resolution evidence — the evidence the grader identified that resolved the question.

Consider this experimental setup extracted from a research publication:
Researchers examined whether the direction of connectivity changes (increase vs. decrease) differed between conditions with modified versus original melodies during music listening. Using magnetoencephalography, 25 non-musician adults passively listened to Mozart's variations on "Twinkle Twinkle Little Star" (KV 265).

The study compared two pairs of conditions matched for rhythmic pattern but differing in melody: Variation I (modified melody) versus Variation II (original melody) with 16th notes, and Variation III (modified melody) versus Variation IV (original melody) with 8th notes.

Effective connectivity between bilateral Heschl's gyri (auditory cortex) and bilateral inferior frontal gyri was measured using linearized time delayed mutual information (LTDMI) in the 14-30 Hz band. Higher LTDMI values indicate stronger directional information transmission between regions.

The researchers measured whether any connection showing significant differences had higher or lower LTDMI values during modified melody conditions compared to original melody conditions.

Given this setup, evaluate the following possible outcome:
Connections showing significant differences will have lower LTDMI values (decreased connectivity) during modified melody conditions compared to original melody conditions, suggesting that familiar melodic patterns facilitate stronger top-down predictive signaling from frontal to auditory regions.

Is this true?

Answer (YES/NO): NO